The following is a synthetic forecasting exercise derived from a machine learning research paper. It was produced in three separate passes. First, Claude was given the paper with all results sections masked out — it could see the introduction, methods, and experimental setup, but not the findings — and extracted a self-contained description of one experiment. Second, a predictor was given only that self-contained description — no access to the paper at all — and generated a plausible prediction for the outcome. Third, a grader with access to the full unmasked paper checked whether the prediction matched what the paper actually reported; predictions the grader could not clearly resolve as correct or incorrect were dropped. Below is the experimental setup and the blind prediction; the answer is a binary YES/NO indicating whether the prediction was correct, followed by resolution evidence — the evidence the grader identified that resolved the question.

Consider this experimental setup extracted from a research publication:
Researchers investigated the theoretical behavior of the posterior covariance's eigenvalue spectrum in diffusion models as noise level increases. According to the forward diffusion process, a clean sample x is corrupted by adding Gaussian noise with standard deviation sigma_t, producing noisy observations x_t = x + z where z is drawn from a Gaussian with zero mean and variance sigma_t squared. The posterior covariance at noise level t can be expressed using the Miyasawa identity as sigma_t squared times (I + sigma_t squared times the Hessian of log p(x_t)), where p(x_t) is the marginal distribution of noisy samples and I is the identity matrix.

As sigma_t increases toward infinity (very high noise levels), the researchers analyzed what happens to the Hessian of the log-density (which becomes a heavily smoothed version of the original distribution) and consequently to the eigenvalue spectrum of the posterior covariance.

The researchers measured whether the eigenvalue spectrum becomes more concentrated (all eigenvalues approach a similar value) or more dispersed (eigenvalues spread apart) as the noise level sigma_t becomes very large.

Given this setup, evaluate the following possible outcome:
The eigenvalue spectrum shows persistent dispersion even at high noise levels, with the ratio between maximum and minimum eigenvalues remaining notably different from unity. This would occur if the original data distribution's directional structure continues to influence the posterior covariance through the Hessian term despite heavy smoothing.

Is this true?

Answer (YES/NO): NO